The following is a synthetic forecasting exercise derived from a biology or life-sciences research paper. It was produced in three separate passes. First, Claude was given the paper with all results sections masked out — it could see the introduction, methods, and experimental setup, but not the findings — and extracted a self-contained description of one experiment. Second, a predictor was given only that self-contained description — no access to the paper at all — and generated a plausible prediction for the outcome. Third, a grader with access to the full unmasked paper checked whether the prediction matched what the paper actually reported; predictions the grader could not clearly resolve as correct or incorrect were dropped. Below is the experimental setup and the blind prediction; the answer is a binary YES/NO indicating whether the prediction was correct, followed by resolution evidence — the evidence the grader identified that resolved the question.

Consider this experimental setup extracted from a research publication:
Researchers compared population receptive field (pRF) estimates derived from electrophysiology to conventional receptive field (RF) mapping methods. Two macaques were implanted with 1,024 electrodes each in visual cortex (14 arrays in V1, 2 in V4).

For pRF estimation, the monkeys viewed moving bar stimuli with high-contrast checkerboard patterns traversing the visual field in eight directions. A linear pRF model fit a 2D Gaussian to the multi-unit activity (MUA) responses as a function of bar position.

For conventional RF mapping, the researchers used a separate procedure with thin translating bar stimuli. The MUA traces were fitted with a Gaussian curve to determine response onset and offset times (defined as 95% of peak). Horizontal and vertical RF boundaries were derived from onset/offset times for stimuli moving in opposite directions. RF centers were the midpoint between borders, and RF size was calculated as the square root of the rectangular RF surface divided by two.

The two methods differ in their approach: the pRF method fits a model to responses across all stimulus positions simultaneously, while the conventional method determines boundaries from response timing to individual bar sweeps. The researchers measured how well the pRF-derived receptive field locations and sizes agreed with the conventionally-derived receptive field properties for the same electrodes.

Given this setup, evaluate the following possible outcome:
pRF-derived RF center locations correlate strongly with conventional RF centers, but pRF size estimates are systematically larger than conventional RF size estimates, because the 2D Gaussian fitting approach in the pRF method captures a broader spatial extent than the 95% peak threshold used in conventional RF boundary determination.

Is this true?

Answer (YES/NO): YES